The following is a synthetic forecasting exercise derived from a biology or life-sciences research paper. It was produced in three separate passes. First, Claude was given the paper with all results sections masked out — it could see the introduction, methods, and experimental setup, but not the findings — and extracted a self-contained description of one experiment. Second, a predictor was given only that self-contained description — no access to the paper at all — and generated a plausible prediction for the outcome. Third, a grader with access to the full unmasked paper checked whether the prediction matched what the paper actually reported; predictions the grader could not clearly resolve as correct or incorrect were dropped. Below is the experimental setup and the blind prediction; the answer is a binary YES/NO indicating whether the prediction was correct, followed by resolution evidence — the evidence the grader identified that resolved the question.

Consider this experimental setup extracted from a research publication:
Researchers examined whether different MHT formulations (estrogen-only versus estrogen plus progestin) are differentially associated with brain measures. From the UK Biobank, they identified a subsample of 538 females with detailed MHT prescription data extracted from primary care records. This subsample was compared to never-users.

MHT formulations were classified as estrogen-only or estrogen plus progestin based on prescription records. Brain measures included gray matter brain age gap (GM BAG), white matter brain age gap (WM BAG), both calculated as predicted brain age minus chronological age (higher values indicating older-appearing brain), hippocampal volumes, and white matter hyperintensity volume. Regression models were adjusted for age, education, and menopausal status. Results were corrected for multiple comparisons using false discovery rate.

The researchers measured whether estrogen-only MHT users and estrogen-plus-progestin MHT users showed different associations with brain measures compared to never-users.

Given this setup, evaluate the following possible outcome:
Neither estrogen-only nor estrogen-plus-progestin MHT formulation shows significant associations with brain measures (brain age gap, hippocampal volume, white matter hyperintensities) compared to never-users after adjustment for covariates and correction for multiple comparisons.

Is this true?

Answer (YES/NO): YES